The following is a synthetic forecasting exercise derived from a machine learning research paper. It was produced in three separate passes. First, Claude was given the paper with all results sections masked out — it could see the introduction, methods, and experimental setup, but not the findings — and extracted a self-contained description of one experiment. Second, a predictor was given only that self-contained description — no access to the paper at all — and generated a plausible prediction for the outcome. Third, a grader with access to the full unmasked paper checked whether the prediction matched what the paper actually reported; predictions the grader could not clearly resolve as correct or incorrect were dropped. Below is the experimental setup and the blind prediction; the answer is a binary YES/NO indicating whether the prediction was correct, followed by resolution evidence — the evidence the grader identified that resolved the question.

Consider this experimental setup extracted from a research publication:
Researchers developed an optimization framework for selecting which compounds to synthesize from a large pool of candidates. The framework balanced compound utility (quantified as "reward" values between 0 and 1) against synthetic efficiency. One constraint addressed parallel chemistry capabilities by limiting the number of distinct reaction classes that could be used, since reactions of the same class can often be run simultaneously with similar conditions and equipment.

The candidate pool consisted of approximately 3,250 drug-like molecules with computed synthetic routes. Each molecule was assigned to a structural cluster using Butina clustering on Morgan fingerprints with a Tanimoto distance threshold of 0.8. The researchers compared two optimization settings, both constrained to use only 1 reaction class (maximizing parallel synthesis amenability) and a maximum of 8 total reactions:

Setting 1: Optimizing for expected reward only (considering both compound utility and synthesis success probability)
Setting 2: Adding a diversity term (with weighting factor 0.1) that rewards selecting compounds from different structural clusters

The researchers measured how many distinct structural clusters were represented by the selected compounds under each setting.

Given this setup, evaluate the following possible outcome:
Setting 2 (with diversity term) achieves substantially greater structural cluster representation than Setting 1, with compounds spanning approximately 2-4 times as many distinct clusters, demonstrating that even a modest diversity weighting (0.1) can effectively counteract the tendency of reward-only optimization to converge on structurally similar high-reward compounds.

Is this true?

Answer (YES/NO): YES